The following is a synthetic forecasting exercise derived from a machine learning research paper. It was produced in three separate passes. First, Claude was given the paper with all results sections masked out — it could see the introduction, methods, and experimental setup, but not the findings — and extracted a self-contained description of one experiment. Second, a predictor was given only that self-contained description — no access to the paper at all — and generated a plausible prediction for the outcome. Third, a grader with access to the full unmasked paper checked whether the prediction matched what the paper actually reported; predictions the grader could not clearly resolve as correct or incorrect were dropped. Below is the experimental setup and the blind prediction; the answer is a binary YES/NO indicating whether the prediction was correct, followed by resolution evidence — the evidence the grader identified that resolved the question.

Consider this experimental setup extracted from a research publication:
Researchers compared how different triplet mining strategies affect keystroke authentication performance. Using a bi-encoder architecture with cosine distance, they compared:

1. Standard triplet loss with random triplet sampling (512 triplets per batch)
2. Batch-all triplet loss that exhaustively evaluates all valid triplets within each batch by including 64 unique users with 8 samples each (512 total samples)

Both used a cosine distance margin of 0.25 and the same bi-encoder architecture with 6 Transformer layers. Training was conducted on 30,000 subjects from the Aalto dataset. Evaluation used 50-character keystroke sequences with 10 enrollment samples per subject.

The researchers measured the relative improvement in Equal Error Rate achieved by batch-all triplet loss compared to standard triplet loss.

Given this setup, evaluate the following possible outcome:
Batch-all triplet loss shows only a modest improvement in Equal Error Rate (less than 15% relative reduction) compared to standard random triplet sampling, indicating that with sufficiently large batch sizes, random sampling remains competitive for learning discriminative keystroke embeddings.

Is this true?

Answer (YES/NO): NO